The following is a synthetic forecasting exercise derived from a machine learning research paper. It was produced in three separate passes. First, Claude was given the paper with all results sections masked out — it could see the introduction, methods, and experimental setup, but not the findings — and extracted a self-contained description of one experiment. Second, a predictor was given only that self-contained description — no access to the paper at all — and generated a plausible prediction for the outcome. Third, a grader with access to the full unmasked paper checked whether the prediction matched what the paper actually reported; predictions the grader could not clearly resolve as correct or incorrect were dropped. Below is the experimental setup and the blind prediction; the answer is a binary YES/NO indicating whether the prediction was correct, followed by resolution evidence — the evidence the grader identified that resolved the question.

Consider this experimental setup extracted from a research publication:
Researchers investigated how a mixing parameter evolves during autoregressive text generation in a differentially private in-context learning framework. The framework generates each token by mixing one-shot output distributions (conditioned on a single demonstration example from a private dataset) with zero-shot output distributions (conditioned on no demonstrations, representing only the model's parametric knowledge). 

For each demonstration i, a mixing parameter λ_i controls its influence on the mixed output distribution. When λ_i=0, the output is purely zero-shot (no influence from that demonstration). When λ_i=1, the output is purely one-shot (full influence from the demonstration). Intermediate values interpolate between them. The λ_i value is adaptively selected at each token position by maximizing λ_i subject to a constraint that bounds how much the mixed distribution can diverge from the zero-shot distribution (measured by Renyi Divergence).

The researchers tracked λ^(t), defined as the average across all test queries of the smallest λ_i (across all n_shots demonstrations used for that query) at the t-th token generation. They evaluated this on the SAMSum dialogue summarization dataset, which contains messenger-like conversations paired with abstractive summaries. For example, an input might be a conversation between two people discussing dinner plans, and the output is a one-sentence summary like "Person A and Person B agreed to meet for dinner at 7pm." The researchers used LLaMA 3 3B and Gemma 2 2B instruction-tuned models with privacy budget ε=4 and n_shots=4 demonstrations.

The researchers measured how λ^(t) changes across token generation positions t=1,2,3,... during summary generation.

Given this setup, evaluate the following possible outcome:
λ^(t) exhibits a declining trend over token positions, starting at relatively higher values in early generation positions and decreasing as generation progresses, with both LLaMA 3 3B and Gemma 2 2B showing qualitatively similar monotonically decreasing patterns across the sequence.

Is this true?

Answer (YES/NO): NO